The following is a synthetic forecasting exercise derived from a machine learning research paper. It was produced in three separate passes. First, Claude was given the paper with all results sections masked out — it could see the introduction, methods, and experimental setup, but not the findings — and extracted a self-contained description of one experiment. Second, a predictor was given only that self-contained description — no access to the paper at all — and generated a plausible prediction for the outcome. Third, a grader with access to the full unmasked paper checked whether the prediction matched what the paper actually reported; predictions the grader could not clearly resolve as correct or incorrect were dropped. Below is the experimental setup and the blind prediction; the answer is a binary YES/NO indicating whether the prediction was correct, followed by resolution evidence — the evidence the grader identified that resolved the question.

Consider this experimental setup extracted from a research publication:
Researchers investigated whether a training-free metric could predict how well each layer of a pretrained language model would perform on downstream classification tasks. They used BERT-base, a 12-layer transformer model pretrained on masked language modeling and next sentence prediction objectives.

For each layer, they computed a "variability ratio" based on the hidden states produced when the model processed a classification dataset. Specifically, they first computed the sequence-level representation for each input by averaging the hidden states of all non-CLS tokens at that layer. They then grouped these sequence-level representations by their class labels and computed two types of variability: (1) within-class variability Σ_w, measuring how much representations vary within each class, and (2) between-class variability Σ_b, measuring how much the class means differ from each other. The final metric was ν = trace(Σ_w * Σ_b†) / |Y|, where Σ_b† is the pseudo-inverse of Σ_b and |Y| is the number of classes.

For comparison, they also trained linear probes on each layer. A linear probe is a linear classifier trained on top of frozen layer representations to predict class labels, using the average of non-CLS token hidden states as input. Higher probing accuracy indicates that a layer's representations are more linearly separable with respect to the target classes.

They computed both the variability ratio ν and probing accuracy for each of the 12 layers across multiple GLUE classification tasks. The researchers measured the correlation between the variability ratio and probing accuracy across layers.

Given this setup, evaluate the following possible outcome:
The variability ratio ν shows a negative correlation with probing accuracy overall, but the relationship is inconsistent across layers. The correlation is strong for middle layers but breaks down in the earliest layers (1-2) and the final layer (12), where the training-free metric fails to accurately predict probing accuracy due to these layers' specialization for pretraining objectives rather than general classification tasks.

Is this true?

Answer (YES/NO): NO